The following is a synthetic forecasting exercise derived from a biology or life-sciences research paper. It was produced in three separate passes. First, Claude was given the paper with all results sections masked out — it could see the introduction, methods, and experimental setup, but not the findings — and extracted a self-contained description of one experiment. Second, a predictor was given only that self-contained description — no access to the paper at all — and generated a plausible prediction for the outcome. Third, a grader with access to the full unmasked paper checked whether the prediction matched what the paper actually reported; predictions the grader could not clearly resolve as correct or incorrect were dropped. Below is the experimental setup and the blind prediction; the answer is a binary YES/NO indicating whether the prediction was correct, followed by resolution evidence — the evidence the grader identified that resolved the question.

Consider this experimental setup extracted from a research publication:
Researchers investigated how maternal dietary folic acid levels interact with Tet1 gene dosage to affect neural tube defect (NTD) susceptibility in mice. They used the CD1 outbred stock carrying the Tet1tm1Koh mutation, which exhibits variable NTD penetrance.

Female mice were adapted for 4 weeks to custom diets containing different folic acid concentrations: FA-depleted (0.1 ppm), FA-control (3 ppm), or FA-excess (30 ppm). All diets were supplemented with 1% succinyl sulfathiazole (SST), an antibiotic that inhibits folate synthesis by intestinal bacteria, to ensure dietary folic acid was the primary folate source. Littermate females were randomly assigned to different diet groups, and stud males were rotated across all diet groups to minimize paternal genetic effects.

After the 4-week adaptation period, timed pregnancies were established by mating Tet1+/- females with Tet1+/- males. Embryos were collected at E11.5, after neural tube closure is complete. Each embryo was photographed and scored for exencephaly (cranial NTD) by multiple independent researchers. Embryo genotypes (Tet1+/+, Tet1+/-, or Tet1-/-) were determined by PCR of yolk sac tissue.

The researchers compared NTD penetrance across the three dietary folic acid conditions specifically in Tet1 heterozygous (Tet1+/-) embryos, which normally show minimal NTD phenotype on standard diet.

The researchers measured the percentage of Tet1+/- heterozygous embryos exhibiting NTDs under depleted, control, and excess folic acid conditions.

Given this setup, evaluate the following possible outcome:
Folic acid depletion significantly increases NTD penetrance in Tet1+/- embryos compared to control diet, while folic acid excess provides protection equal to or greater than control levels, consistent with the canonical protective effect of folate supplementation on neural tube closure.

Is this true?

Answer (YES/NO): NO